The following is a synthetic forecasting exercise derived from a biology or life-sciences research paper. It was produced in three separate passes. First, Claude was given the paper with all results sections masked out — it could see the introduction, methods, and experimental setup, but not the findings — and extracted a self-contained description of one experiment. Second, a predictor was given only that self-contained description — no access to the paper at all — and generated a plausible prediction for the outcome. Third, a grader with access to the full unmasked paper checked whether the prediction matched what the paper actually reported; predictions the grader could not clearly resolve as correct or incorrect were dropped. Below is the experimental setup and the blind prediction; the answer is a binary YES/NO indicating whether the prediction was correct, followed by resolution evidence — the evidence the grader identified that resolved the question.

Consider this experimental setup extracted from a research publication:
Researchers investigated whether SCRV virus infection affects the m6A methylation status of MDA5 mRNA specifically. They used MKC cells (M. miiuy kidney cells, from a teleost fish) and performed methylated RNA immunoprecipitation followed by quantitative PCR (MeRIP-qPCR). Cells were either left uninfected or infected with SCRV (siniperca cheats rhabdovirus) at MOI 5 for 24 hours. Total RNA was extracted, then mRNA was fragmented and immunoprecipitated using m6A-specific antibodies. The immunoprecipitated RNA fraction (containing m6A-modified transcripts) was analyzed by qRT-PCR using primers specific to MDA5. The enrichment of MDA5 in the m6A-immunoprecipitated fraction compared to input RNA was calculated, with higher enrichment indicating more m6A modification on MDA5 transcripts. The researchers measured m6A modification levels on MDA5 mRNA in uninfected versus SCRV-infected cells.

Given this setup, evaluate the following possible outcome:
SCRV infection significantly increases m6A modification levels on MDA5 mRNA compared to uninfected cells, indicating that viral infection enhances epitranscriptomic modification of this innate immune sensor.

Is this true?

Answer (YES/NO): YES